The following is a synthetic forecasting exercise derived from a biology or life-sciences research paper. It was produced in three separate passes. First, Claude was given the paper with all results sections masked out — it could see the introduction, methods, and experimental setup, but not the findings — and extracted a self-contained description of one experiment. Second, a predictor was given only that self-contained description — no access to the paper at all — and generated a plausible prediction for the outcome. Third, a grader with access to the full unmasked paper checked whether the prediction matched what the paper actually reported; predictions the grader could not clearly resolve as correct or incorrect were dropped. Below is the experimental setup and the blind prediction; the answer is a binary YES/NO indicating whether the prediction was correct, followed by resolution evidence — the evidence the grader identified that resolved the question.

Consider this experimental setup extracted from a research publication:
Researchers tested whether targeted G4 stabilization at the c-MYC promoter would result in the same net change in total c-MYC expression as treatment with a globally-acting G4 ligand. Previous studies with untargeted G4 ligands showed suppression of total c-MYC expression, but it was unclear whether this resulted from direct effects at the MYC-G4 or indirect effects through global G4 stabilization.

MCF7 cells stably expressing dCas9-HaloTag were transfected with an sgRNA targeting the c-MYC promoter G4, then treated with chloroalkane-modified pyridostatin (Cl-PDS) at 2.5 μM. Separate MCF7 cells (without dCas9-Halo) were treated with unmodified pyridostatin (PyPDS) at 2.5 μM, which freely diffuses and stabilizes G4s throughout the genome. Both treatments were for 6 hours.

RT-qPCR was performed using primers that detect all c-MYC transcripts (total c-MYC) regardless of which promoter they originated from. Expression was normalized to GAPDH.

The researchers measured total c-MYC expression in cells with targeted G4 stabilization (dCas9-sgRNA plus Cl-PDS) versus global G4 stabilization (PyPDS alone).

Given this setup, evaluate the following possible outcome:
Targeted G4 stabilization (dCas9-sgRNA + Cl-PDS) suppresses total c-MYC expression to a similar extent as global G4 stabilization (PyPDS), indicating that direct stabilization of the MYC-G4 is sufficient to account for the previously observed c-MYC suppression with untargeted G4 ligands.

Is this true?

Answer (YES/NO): NO